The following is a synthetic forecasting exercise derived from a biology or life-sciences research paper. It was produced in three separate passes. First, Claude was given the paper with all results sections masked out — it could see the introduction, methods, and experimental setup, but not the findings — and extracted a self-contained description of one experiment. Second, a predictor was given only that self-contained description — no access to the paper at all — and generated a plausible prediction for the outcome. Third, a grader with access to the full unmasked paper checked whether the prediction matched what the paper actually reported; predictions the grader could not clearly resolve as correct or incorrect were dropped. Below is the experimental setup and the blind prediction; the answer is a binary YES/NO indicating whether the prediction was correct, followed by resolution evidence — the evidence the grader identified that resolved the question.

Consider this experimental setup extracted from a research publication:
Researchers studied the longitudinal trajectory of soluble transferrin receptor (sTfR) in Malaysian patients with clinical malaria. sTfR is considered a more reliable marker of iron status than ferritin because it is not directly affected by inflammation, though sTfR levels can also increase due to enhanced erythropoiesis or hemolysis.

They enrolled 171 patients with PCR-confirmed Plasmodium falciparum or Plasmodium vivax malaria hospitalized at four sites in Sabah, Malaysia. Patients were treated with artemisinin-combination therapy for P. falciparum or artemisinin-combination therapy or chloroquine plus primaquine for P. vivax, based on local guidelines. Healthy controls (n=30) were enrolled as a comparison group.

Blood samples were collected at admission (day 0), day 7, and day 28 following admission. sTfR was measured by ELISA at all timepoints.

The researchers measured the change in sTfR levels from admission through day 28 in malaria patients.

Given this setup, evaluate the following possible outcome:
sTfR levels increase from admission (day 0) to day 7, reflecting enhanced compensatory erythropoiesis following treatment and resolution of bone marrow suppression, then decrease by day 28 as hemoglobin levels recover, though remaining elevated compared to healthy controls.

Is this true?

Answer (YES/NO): NO